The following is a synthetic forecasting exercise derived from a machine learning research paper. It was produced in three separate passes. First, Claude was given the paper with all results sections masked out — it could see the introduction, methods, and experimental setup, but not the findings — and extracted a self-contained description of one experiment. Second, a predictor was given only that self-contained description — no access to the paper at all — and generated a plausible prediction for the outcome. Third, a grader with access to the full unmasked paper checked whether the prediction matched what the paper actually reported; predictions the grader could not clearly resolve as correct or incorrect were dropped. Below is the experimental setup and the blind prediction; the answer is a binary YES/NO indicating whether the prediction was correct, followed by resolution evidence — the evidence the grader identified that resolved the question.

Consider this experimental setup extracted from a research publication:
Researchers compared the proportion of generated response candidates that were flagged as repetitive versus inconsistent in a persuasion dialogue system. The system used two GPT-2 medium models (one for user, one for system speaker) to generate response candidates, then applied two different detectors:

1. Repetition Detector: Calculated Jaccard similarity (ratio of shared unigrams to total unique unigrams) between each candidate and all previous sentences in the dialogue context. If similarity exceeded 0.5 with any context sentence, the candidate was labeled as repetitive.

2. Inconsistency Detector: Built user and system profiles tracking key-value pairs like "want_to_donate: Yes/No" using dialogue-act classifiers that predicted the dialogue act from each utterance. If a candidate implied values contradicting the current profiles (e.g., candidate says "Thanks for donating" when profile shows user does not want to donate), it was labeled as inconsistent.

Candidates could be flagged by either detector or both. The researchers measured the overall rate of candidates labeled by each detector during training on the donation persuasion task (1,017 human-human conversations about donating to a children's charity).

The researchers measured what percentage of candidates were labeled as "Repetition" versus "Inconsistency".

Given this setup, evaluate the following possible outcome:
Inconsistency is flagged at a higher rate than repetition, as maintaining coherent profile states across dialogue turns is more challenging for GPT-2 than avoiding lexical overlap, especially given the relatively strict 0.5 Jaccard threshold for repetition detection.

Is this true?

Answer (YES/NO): NO